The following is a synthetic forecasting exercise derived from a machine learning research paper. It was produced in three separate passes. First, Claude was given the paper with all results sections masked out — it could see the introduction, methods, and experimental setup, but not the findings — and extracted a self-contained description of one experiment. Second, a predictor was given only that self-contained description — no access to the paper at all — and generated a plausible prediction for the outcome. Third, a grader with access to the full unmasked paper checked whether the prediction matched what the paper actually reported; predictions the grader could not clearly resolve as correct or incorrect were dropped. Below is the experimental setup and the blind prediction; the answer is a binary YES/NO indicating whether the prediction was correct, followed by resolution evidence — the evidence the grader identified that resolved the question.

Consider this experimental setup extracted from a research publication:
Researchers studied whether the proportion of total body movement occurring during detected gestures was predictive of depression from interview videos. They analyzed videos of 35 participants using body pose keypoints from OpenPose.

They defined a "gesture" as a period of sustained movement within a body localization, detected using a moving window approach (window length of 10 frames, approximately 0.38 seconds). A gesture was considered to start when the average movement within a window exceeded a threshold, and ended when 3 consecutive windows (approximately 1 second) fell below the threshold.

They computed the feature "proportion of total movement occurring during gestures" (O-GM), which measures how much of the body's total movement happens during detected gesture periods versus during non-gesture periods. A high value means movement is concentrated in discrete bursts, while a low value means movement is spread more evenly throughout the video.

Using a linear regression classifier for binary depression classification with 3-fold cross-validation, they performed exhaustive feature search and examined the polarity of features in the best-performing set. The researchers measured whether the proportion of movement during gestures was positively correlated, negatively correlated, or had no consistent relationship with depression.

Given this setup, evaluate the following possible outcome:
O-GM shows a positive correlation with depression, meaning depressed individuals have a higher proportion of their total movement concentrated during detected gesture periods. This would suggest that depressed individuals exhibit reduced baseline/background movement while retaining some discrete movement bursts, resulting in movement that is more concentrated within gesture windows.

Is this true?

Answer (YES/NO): YES